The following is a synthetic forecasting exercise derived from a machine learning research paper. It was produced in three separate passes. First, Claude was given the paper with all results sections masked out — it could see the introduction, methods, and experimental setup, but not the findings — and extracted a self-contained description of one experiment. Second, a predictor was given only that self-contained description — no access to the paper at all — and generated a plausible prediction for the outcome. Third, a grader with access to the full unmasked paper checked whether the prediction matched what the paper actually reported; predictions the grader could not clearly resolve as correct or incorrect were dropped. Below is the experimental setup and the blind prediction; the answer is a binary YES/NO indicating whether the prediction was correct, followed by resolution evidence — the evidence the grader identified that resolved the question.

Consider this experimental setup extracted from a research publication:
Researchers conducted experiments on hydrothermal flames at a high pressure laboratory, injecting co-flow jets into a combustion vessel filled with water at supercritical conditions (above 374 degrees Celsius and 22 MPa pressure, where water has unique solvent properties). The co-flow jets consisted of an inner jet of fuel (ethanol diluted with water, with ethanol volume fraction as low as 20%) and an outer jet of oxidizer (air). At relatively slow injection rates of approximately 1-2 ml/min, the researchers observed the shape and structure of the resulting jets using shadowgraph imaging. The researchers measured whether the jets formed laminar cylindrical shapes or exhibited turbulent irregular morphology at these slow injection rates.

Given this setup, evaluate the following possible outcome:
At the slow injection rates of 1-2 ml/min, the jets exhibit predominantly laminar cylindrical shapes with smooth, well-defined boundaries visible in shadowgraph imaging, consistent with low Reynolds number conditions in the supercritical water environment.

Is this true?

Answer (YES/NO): YES